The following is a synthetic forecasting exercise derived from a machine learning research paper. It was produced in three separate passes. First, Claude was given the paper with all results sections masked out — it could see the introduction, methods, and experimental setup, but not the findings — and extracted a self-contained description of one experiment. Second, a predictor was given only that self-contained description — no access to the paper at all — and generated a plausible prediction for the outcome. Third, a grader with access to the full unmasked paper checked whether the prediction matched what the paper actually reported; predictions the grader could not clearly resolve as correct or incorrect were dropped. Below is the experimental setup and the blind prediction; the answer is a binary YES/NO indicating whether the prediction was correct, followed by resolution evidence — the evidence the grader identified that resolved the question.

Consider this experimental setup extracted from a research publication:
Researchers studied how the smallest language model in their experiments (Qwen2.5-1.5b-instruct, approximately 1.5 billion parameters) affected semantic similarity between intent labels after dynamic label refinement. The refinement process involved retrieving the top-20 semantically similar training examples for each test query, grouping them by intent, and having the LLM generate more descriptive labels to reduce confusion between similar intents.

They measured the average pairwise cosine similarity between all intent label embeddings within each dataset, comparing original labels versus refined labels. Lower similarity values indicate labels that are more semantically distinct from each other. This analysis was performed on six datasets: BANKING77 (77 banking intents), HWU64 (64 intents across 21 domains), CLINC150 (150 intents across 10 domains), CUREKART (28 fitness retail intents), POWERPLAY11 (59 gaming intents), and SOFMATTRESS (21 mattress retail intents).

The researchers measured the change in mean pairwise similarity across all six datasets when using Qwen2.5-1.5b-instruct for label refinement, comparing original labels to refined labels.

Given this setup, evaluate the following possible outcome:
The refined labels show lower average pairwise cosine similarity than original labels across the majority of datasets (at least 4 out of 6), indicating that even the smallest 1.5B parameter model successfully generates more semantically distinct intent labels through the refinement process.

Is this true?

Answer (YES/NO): YES